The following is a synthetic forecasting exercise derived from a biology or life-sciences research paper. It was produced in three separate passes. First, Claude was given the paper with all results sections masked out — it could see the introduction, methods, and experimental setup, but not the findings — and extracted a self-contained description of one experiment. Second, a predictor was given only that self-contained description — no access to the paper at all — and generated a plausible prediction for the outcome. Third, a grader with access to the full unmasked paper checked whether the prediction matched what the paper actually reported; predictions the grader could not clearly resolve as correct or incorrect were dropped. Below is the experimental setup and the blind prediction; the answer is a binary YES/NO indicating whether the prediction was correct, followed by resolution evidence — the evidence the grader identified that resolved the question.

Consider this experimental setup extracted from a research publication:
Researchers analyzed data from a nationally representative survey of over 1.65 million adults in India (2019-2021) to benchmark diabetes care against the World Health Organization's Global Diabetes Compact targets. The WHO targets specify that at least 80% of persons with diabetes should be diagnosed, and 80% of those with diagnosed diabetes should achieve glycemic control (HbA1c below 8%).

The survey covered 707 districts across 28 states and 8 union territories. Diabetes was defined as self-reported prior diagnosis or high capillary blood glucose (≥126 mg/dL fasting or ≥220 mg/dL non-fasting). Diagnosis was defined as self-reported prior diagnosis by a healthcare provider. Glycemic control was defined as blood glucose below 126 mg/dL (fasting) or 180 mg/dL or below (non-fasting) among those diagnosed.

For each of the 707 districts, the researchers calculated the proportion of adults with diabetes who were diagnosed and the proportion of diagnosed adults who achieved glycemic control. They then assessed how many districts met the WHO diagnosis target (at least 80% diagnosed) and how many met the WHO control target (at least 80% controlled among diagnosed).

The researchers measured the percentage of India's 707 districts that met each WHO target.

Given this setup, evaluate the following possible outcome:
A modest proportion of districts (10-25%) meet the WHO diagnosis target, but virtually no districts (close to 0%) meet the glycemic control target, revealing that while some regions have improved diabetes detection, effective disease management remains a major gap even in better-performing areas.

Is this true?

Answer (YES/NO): NO